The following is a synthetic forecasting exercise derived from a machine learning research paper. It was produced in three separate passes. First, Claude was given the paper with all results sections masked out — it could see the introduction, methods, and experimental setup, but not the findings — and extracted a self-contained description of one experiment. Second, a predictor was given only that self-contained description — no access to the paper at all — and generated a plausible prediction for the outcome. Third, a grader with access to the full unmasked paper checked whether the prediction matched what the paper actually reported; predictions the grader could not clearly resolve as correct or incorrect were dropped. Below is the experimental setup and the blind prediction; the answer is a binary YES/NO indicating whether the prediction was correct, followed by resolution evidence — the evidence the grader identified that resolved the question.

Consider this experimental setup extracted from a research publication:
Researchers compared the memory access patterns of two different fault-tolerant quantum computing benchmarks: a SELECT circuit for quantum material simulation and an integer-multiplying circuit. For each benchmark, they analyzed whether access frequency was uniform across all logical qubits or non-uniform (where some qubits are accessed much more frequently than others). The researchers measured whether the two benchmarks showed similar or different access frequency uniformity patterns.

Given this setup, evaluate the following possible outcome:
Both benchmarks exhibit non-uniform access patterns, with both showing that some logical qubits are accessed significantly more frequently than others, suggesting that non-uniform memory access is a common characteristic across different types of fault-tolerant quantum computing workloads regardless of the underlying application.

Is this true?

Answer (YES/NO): NO